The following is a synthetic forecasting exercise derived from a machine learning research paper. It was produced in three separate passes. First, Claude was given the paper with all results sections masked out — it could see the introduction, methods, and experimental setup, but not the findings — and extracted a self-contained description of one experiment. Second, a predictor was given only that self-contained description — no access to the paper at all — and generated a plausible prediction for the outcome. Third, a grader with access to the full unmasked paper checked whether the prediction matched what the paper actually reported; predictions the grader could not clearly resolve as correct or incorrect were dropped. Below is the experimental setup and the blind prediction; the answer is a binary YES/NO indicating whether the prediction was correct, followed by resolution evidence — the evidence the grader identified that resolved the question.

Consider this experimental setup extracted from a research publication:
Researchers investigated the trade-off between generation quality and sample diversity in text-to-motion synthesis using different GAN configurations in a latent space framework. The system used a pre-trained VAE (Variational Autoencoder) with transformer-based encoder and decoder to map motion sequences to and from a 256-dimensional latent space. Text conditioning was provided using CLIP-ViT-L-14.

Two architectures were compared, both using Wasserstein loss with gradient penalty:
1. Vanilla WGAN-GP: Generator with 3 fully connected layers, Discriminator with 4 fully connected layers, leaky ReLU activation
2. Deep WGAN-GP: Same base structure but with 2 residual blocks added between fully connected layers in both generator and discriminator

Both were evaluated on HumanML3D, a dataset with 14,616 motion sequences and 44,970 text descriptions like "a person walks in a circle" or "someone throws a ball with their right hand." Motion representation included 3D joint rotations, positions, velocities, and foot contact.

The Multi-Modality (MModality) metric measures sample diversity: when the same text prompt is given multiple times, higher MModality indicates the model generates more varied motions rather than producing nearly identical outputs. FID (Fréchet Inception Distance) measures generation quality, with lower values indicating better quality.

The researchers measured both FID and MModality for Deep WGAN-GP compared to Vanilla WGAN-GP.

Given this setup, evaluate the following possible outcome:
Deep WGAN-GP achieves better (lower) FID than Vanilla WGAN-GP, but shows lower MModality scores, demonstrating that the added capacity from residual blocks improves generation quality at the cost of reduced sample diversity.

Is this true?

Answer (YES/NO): NO